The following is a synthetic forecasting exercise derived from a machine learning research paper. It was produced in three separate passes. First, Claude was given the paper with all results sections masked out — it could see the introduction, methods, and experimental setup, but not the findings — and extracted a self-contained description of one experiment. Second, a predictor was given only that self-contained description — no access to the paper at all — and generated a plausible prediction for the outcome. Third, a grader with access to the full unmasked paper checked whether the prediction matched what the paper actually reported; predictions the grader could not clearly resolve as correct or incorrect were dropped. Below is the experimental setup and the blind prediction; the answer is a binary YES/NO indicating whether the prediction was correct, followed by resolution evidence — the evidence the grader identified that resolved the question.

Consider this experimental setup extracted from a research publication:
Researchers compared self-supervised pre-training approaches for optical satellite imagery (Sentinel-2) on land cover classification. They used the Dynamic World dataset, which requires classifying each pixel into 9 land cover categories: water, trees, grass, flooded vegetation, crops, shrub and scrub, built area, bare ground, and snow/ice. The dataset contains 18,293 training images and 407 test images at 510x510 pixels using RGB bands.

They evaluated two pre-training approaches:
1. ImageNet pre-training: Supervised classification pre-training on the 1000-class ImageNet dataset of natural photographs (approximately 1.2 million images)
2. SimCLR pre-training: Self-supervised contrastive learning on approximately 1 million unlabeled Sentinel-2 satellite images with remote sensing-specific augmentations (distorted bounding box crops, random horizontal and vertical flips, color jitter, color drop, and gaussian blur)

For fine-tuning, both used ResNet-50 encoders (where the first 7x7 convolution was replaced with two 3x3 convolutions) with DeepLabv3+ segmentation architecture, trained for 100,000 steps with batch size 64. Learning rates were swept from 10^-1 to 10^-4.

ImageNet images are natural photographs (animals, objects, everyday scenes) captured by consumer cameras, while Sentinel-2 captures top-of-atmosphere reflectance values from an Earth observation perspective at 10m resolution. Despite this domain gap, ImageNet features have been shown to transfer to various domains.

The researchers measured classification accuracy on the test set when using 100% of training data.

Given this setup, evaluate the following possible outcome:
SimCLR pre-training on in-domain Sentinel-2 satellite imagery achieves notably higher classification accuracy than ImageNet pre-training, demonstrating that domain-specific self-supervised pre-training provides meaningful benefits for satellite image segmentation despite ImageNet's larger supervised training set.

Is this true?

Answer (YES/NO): NO